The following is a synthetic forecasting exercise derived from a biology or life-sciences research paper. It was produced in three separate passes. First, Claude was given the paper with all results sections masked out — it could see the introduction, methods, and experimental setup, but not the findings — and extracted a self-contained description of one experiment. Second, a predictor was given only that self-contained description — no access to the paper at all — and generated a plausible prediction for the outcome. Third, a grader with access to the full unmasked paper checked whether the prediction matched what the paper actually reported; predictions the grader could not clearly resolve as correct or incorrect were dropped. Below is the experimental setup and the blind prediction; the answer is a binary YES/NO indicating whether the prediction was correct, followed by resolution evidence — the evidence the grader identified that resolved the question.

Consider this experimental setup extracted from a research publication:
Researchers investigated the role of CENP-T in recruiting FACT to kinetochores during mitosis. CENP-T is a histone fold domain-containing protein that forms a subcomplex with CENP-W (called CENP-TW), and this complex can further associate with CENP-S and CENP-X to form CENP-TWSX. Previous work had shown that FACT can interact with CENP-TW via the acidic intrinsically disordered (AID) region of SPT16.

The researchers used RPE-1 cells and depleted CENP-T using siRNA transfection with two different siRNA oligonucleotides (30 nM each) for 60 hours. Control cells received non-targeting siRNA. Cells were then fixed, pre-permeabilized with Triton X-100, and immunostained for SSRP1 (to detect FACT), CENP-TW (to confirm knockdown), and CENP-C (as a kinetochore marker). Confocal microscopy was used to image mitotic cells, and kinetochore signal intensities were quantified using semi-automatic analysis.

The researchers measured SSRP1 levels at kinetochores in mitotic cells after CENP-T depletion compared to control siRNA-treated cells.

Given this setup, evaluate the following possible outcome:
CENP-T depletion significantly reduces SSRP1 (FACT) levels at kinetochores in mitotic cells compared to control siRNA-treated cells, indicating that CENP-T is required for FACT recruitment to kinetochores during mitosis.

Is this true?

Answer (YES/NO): YES